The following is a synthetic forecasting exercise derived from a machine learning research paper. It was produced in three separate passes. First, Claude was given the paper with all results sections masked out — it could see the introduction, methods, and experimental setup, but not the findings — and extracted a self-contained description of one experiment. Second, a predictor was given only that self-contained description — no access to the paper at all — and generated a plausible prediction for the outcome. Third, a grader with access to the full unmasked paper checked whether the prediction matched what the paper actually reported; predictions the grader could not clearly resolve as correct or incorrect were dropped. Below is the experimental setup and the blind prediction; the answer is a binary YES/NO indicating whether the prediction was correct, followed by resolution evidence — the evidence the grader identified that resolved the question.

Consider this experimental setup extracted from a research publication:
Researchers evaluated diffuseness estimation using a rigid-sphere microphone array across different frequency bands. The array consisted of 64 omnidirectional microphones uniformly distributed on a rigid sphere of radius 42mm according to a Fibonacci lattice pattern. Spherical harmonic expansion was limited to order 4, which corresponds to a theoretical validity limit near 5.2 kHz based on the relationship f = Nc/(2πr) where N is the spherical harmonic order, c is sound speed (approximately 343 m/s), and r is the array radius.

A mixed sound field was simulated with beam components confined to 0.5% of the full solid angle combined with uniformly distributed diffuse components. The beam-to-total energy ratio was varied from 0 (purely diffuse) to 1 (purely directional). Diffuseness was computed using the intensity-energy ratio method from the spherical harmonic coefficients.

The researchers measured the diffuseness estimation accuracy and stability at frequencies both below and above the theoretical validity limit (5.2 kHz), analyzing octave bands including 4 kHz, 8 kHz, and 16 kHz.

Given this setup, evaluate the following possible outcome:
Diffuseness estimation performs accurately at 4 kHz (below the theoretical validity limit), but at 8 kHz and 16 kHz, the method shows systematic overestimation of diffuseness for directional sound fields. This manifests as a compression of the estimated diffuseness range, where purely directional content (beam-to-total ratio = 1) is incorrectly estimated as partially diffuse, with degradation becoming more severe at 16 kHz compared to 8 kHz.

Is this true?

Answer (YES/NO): NO